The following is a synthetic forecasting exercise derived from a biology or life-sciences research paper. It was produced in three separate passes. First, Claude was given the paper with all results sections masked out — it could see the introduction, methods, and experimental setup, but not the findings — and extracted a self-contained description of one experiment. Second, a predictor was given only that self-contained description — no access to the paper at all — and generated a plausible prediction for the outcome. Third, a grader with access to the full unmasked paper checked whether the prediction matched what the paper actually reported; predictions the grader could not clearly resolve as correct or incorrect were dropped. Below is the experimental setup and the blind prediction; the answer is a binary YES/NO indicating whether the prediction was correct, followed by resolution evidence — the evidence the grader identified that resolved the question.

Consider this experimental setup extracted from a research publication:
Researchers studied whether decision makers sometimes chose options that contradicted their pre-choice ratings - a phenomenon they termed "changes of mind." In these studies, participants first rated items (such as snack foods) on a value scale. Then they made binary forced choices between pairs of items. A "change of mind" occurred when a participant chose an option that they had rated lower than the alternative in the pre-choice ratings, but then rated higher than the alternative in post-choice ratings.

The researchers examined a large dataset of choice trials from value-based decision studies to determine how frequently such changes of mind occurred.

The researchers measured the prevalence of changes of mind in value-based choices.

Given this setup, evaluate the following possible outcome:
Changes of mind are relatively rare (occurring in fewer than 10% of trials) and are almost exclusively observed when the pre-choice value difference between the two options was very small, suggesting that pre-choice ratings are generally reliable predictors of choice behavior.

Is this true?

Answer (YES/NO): NO